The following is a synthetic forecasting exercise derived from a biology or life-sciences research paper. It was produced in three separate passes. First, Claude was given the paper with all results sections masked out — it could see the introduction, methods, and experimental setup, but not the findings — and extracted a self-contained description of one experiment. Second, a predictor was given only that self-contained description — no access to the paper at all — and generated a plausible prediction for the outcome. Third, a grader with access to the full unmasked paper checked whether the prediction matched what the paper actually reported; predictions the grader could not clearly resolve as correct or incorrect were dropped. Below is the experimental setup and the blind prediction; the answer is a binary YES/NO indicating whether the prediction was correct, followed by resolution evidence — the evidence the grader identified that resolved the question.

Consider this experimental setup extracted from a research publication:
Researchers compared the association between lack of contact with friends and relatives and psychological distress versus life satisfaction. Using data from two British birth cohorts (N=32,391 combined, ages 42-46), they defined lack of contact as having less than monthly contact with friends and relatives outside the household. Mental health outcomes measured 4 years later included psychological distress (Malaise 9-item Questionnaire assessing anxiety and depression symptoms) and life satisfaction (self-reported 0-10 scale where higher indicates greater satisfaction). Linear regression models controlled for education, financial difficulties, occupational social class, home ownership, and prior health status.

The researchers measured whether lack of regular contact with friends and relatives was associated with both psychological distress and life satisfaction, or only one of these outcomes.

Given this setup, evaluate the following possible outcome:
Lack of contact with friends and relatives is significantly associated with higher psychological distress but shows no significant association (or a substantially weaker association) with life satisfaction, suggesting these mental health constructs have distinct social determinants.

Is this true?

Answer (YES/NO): NO